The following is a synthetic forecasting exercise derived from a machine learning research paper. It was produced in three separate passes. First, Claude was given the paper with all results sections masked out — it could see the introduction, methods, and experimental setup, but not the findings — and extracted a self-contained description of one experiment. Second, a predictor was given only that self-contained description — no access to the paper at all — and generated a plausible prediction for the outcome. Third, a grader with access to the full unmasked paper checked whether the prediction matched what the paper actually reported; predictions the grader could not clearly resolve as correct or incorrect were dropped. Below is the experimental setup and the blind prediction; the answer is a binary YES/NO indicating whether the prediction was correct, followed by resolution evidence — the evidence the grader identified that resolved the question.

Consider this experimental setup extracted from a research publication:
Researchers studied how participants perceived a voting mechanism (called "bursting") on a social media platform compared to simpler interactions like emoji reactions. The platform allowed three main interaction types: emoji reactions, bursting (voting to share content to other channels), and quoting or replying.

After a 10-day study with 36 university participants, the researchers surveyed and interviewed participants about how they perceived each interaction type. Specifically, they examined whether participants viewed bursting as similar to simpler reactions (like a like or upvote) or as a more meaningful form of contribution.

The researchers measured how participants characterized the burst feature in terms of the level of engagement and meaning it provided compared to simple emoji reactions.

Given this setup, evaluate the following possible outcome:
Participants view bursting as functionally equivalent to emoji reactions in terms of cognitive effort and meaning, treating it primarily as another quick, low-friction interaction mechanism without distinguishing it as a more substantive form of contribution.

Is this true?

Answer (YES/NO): NO